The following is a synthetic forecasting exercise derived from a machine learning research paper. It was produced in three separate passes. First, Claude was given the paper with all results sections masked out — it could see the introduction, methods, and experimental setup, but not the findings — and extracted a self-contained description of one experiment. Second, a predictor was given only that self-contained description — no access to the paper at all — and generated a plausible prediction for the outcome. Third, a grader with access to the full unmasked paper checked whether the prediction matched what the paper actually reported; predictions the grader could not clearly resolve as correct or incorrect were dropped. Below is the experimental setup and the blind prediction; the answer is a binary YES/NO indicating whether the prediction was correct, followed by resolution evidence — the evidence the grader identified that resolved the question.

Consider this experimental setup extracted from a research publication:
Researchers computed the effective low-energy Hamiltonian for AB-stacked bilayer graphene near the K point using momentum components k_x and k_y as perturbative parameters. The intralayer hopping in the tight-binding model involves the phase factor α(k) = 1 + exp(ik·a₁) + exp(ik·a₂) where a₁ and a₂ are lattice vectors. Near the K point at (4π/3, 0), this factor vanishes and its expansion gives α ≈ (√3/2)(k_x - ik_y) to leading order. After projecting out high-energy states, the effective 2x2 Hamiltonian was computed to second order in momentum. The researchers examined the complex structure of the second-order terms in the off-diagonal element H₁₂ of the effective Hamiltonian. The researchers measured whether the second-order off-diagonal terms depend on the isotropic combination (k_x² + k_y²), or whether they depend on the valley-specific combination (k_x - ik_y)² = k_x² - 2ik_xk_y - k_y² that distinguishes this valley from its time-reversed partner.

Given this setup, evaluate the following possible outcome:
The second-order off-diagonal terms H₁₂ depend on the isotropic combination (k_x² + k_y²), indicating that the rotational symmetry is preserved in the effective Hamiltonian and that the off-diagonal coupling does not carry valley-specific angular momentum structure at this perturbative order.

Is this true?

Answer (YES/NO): NO